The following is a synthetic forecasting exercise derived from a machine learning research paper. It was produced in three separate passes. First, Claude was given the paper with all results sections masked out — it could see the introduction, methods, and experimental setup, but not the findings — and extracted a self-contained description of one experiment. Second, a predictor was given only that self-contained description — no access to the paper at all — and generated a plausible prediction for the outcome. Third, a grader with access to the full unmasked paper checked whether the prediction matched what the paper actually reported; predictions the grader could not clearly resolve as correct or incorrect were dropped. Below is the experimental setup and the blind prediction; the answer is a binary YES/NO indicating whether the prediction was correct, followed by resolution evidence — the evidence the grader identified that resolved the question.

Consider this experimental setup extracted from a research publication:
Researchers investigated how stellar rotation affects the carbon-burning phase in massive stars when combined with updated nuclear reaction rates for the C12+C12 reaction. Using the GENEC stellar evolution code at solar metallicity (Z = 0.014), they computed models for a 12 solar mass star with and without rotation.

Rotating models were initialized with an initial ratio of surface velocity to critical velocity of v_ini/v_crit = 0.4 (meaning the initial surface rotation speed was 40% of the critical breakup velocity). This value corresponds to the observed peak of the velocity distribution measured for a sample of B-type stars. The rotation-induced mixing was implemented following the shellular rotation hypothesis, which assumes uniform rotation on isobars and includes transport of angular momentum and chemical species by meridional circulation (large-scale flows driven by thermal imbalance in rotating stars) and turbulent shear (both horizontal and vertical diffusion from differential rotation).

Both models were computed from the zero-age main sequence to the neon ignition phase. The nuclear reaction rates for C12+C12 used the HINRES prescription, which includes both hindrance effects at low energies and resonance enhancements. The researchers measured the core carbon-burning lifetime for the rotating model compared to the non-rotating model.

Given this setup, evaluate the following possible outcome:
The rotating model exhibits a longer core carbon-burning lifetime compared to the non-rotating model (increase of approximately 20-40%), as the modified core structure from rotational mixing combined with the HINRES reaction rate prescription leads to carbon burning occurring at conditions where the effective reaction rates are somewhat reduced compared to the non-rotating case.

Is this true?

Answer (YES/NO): NO